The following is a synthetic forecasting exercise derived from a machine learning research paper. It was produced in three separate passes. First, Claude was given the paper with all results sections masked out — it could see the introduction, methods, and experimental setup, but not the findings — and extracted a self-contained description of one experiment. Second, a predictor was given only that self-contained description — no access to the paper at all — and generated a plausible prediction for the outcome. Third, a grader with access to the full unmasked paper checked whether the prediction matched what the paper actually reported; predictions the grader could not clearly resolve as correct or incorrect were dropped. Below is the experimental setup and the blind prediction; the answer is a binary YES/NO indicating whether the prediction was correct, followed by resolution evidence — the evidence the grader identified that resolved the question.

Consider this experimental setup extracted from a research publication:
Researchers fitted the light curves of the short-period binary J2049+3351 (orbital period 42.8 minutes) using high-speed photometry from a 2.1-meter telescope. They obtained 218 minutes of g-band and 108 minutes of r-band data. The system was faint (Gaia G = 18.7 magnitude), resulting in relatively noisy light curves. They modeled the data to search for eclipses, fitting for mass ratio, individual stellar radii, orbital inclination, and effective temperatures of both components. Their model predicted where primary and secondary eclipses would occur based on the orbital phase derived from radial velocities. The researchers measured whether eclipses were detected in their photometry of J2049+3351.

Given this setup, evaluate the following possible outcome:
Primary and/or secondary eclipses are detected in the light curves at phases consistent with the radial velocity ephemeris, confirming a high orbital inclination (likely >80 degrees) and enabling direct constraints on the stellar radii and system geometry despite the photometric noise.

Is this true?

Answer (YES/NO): NO